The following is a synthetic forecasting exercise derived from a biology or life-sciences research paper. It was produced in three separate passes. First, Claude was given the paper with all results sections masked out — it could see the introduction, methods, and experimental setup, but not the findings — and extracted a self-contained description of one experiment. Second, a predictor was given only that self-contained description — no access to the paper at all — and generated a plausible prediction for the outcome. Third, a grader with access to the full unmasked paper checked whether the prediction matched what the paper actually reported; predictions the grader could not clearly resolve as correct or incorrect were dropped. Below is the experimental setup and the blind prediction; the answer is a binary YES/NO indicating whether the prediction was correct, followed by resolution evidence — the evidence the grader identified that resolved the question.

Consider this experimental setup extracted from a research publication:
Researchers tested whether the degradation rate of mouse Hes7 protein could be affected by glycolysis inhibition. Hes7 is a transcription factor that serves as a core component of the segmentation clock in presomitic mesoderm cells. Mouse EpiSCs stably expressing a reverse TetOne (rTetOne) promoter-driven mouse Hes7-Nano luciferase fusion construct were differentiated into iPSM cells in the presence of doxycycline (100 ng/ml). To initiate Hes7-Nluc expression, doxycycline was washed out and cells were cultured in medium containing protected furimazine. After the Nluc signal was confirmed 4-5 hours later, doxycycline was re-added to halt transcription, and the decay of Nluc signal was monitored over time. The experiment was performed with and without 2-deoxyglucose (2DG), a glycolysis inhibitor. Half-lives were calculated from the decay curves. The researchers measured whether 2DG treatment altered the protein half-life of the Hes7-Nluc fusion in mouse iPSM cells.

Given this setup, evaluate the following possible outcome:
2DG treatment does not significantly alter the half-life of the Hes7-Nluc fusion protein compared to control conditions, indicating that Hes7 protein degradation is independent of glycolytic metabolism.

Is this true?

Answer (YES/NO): NO